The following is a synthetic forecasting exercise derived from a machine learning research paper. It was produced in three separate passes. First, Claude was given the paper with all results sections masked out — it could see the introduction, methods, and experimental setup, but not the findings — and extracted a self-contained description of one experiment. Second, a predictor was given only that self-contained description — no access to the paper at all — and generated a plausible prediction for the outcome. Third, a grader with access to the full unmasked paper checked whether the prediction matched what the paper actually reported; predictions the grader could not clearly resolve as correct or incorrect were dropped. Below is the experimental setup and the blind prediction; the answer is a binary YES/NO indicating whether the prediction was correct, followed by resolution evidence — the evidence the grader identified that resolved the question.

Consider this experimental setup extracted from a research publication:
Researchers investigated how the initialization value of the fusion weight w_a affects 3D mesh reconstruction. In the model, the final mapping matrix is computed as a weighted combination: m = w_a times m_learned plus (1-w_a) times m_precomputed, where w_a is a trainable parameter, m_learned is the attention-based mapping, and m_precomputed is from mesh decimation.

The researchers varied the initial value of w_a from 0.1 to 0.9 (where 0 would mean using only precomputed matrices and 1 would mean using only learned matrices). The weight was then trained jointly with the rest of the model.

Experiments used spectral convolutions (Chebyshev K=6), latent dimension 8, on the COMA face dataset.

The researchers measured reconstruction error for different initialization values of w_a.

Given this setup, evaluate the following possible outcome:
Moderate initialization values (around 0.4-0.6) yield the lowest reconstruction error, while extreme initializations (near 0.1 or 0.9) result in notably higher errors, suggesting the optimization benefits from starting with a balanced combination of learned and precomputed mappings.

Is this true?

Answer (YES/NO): NO